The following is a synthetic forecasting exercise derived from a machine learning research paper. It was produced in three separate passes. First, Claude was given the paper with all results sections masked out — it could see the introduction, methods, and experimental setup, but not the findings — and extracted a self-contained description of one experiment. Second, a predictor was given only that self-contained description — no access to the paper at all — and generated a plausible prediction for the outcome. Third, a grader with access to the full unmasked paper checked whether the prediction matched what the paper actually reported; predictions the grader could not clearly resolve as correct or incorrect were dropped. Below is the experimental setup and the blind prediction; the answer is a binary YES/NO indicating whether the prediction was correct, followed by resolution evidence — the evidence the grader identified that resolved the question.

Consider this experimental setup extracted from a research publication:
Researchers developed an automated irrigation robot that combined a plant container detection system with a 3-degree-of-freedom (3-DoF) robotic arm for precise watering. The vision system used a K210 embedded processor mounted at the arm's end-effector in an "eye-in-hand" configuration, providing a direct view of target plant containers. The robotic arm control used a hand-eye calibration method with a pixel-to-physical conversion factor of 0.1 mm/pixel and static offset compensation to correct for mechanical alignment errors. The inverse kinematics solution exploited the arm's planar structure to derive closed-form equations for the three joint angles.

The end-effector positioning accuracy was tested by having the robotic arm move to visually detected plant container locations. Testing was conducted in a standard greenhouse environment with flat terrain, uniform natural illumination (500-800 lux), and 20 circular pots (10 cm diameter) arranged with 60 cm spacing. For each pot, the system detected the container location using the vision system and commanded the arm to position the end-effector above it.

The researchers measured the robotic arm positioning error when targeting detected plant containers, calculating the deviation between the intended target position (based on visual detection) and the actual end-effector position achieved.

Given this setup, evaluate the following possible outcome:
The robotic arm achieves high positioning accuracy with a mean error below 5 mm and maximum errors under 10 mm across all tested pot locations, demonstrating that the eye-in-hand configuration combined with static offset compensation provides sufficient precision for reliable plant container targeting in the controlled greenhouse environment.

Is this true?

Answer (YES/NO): NO